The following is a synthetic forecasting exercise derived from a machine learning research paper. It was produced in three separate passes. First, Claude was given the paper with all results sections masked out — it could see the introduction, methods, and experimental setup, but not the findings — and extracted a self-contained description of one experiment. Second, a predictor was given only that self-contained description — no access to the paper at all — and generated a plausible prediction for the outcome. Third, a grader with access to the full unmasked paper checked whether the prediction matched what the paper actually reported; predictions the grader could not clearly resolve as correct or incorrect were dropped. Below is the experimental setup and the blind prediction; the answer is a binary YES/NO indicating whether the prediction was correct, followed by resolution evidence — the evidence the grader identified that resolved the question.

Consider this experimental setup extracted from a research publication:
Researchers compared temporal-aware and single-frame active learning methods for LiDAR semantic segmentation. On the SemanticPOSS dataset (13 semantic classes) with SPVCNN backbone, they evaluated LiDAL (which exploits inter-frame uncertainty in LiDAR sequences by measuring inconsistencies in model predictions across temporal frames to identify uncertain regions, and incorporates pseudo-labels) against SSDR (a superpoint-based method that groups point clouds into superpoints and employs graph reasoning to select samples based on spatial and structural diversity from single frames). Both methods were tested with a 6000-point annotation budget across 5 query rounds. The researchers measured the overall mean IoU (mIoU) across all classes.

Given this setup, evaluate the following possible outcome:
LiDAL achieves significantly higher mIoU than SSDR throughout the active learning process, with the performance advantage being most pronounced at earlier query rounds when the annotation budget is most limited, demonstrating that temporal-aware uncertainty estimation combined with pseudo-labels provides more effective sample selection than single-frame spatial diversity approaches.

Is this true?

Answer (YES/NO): NO